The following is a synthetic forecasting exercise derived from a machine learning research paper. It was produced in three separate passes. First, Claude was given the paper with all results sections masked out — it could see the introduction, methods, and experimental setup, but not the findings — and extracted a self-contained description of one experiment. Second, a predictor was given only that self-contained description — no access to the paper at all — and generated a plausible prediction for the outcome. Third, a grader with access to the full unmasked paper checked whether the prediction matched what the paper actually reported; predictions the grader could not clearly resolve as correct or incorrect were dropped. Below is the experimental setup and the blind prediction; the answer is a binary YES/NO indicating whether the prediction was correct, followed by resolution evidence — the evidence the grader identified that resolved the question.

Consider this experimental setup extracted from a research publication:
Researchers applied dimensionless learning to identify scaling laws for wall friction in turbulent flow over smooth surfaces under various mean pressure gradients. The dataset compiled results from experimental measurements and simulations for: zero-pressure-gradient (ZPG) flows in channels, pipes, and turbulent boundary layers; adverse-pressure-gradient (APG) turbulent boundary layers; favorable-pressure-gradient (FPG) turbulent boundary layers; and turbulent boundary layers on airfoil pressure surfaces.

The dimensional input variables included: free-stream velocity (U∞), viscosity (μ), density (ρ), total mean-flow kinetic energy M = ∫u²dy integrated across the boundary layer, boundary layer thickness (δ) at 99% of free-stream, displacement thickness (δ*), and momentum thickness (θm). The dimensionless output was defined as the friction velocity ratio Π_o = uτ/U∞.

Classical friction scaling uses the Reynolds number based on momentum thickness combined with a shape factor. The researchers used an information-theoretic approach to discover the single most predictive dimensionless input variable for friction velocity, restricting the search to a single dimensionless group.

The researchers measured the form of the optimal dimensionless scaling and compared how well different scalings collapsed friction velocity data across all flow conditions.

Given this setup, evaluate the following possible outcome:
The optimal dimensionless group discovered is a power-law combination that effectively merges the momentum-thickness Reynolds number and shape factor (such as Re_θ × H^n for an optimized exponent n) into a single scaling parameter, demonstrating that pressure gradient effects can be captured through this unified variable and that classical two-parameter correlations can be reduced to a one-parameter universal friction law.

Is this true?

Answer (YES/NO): NO